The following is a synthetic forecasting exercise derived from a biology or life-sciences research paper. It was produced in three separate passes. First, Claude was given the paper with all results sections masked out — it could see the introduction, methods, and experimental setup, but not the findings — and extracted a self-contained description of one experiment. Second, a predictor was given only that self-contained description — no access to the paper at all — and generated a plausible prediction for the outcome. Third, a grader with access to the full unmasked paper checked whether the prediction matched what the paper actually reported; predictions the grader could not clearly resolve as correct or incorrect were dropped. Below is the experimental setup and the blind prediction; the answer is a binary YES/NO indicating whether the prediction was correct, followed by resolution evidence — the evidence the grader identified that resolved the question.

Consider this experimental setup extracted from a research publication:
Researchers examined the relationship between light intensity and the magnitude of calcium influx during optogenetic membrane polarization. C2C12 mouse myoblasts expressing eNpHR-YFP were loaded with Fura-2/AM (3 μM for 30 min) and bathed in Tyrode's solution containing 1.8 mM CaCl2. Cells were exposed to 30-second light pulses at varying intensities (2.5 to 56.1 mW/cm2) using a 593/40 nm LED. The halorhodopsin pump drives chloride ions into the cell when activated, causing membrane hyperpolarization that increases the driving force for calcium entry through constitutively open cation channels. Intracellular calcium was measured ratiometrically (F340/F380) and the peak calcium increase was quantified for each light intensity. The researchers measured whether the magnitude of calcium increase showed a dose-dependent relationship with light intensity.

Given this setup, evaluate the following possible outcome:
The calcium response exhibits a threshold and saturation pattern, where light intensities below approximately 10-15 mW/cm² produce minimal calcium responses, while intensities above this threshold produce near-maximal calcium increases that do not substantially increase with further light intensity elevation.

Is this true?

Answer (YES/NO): NO